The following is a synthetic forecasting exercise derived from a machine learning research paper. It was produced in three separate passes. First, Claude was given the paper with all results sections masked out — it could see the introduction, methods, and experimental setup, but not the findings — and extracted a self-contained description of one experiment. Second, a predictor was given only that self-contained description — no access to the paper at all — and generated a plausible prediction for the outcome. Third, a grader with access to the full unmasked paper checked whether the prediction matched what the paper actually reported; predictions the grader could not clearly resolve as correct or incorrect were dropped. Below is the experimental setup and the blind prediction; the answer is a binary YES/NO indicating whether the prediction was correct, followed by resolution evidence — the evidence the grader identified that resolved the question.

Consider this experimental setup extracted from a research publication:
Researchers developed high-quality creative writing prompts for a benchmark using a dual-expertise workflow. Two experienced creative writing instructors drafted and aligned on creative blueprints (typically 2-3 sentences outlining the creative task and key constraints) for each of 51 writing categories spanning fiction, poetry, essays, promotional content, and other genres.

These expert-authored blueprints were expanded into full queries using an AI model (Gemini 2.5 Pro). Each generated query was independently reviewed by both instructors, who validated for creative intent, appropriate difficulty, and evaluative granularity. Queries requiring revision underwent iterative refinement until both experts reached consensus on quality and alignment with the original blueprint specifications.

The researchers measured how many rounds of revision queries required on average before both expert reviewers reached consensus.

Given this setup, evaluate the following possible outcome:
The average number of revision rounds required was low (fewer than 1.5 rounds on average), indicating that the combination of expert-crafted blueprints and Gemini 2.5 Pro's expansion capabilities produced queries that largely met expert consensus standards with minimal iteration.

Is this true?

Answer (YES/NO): NO